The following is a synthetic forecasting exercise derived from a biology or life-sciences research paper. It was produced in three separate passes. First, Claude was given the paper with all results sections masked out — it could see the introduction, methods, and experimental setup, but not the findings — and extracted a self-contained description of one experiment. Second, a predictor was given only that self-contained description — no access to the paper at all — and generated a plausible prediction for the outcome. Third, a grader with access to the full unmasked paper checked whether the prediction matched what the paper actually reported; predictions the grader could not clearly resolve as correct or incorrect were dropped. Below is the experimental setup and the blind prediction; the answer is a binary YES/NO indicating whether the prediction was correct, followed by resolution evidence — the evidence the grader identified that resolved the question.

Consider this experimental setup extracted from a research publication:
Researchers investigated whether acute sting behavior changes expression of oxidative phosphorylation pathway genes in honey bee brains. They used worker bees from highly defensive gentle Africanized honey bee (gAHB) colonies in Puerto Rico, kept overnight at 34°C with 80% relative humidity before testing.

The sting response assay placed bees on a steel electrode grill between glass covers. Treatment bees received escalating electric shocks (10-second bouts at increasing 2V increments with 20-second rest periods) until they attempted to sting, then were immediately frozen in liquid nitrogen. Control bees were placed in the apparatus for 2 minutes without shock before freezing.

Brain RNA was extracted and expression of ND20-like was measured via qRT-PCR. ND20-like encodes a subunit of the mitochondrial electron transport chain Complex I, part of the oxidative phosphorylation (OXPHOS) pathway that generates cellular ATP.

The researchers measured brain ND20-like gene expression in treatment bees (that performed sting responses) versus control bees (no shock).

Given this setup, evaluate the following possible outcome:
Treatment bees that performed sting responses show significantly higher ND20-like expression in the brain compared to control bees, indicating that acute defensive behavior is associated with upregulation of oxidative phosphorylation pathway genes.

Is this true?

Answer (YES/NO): YES